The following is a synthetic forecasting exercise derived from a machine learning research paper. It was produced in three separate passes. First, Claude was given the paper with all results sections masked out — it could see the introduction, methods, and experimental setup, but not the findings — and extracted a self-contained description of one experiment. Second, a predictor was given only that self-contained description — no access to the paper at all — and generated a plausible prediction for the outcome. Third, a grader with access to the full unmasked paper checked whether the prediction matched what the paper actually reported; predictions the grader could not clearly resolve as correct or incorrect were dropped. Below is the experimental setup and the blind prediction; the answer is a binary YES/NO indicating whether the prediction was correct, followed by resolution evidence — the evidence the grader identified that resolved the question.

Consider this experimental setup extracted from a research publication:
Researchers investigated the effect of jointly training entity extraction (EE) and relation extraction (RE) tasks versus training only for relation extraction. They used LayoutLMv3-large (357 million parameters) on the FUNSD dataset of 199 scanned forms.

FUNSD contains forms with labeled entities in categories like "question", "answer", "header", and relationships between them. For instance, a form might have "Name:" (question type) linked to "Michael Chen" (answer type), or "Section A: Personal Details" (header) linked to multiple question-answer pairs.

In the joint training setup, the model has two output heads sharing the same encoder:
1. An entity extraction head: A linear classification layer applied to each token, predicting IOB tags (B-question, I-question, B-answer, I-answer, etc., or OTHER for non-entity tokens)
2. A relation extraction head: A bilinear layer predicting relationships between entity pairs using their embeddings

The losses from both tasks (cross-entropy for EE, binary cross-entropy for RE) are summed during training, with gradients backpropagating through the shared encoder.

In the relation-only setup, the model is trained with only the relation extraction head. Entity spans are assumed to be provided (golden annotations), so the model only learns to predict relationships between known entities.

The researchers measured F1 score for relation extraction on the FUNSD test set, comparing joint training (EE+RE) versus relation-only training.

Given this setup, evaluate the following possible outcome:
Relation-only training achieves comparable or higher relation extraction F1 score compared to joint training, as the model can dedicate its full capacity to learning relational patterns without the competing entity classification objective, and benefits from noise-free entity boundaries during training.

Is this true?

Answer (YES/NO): NO